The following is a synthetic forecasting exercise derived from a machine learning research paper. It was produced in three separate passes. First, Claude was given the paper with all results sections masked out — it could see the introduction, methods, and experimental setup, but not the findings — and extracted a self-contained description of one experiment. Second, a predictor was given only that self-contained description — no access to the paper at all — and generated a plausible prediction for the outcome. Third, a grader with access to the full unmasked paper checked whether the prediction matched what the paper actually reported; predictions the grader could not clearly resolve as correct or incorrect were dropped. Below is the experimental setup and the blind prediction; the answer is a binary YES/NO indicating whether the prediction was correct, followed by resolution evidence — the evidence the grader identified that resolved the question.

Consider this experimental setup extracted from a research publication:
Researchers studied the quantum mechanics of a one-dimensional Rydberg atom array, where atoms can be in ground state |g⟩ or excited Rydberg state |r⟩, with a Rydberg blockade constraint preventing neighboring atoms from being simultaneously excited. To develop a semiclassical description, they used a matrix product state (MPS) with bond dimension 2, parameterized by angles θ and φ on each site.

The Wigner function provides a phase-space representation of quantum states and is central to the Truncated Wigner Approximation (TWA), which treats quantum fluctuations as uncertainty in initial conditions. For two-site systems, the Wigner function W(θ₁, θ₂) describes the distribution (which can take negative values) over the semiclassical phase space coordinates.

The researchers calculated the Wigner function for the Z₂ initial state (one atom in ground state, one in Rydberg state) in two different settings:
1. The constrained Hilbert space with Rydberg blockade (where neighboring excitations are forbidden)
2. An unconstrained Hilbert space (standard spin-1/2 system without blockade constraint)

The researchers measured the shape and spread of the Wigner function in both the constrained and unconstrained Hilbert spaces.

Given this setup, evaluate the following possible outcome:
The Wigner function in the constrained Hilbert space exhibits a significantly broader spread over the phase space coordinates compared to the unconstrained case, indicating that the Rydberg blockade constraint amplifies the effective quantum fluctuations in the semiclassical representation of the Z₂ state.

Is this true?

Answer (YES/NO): NO